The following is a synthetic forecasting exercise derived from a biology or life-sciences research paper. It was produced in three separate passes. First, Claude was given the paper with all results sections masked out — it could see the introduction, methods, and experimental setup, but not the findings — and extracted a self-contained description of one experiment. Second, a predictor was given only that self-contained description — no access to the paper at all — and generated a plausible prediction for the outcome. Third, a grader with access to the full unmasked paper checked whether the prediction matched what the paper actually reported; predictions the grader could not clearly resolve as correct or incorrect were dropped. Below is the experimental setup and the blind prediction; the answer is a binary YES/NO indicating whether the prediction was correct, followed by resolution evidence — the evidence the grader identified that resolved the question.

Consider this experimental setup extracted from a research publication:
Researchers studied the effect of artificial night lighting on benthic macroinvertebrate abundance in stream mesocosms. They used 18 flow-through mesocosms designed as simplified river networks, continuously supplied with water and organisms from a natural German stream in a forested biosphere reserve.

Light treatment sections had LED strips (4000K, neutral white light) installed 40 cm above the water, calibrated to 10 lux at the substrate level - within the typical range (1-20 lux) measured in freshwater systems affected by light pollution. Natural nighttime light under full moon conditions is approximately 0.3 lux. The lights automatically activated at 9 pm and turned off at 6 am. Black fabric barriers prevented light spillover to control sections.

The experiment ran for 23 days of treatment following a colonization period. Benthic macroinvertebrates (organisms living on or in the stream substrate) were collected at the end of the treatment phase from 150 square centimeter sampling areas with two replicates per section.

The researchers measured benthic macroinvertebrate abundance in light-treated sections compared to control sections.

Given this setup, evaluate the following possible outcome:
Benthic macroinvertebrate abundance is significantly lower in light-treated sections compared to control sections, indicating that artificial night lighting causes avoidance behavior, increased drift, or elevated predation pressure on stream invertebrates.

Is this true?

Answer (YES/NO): NO